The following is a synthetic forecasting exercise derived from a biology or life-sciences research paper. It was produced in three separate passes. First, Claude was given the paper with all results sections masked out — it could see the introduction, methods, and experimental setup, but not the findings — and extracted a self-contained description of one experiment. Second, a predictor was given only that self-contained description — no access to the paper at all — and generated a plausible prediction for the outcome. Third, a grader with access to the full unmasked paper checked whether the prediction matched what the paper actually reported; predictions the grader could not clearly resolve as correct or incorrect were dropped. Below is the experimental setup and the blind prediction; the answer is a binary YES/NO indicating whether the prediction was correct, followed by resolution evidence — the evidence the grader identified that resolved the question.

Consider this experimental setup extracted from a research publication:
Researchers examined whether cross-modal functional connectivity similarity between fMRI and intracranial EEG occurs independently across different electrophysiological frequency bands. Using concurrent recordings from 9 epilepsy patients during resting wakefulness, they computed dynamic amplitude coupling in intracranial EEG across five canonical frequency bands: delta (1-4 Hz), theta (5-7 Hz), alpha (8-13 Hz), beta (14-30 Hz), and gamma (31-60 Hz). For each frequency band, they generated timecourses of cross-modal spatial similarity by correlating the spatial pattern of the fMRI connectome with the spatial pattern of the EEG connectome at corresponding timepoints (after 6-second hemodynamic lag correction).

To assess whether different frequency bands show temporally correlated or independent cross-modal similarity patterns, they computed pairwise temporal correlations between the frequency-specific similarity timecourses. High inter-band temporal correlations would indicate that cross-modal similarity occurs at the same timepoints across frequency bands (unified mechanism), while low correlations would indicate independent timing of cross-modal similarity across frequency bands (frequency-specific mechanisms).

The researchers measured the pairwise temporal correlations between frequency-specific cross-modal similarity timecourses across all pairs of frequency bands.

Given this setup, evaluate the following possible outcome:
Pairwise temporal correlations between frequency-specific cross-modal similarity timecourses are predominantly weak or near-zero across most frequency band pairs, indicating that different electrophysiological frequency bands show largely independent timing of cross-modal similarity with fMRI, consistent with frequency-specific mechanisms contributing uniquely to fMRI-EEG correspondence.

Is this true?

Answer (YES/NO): YES